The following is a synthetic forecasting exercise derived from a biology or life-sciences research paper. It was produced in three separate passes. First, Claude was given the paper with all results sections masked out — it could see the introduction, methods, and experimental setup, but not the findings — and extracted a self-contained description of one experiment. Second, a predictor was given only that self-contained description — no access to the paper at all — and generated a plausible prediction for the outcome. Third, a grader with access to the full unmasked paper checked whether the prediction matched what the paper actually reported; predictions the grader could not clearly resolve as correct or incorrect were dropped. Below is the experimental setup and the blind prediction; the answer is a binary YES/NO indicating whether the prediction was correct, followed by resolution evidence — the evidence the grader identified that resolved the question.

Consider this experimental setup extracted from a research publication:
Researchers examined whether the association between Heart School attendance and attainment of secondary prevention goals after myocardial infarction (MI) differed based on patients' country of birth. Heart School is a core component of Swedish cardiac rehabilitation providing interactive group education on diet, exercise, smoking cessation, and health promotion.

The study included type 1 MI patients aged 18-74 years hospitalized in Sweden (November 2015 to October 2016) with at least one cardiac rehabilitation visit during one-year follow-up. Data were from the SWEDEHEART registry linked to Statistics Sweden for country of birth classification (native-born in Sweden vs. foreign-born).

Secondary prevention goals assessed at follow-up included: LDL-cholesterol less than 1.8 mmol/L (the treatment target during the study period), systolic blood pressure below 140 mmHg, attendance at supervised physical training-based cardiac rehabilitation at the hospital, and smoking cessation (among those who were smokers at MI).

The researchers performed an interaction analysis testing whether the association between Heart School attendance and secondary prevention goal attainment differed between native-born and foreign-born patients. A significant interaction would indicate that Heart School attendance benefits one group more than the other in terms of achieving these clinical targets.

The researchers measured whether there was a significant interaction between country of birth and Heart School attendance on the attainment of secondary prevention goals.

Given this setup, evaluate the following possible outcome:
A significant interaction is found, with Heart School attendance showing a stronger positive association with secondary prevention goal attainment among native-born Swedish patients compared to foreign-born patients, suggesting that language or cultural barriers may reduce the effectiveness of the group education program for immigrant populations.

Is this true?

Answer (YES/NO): NO